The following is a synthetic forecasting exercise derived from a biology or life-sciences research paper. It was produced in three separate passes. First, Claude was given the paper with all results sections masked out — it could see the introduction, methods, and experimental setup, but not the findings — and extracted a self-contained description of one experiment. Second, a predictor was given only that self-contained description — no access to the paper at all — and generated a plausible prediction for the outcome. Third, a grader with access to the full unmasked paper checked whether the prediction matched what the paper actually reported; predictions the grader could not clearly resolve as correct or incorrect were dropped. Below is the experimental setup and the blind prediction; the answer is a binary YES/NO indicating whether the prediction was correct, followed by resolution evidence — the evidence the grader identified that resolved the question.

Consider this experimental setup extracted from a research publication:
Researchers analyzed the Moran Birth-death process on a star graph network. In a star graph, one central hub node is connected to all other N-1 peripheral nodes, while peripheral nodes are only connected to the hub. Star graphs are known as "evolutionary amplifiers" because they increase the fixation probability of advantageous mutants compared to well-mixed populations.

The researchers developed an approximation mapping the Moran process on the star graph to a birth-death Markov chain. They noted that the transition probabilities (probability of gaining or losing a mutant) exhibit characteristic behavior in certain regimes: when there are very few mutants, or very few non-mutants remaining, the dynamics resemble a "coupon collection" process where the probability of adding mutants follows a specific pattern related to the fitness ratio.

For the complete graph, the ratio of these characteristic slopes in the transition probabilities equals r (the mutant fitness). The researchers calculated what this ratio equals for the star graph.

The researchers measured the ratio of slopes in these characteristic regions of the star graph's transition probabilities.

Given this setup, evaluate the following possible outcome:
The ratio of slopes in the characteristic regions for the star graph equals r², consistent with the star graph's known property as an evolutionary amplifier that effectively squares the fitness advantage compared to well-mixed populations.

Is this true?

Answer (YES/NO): YES